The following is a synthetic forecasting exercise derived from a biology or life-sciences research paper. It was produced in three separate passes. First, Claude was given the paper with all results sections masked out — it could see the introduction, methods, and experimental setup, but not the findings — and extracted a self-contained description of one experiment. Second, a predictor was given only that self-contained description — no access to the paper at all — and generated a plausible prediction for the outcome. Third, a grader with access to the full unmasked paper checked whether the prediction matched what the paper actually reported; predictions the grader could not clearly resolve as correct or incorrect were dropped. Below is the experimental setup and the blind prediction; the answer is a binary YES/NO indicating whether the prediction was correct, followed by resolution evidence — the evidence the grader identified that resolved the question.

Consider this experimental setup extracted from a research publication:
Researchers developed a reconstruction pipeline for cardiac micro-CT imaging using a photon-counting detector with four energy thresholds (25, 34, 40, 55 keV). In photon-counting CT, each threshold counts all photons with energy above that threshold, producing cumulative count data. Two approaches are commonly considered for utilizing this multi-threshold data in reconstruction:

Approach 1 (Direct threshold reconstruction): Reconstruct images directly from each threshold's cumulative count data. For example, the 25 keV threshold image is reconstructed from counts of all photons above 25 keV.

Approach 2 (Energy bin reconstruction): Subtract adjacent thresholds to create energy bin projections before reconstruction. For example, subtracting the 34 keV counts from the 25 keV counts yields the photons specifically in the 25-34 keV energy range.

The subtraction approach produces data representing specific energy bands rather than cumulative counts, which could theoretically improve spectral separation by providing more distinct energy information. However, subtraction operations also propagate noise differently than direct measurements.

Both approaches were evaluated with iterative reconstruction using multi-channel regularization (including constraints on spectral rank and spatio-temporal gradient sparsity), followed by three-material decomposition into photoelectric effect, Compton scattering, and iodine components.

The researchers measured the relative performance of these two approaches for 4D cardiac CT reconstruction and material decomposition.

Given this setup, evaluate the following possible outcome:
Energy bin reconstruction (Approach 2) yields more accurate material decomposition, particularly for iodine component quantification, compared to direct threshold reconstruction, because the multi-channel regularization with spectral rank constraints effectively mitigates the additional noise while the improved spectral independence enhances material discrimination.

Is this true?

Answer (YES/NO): NO